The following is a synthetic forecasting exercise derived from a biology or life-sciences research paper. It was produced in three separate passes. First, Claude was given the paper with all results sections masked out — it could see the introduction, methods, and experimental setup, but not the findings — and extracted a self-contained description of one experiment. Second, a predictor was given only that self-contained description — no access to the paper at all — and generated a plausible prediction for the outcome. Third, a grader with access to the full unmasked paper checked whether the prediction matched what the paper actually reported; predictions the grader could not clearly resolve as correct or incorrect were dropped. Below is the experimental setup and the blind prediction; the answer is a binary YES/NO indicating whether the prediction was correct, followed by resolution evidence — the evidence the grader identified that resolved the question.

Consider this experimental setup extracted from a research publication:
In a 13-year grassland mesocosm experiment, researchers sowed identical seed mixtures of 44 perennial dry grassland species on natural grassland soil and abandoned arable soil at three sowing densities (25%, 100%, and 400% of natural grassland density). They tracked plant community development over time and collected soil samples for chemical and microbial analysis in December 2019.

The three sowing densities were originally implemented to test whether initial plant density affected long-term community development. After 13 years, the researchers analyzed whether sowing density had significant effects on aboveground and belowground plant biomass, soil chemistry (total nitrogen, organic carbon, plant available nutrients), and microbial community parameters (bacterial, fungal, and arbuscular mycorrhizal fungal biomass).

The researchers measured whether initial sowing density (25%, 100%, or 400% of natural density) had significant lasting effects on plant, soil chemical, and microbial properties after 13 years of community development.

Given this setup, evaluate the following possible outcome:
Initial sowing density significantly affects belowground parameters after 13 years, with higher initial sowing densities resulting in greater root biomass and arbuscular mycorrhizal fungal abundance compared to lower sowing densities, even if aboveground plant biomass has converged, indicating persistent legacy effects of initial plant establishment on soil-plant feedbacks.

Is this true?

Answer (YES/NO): NO